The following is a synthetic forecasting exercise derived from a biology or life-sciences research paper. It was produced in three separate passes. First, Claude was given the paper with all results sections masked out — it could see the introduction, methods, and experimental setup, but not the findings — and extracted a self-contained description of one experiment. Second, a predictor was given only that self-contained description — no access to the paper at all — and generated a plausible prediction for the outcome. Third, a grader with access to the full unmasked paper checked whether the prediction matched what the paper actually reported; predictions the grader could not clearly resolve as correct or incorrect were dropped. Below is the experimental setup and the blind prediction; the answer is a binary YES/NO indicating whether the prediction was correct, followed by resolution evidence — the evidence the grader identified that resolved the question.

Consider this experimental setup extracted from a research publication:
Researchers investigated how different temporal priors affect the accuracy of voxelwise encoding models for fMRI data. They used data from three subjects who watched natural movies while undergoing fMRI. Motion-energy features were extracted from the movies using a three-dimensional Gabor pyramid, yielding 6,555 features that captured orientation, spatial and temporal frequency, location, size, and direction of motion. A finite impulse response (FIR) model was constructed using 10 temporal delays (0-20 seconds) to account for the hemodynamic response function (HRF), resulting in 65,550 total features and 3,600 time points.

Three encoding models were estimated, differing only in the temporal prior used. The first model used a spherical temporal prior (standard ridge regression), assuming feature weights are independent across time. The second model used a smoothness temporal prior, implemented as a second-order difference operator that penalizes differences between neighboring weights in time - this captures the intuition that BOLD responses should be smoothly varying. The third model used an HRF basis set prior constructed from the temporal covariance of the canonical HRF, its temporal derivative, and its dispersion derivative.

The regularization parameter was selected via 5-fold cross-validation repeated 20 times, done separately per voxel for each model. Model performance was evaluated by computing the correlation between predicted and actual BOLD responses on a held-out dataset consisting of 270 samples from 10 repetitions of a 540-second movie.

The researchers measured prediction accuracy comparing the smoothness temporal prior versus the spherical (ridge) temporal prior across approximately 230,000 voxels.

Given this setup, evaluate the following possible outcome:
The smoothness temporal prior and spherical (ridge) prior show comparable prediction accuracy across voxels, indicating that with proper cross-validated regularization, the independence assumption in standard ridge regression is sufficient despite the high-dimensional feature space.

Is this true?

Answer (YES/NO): NO